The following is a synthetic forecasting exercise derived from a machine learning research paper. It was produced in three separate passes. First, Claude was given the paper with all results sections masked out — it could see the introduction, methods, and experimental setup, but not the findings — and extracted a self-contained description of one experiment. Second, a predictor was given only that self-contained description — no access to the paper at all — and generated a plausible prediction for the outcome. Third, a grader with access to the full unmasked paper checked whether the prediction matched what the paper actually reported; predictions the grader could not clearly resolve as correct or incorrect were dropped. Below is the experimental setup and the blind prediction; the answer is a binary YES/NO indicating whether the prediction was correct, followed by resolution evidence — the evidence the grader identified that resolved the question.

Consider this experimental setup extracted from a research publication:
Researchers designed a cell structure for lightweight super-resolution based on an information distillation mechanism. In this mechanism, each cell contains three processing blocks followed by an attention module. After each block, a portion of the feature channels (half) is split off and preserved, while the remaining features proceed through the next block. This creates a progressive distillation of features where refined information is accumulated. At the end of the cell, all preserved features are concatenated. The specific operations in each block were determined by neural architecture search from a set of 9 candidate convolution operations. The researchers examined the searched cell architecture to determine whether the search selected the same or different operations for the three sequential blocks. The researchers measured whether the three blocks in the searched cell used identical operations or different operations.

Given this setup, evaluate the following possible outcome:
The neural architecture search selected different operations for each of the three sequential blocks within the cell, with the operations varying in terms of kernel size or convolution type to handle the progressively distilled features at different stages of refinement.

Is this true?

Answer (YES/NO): YES